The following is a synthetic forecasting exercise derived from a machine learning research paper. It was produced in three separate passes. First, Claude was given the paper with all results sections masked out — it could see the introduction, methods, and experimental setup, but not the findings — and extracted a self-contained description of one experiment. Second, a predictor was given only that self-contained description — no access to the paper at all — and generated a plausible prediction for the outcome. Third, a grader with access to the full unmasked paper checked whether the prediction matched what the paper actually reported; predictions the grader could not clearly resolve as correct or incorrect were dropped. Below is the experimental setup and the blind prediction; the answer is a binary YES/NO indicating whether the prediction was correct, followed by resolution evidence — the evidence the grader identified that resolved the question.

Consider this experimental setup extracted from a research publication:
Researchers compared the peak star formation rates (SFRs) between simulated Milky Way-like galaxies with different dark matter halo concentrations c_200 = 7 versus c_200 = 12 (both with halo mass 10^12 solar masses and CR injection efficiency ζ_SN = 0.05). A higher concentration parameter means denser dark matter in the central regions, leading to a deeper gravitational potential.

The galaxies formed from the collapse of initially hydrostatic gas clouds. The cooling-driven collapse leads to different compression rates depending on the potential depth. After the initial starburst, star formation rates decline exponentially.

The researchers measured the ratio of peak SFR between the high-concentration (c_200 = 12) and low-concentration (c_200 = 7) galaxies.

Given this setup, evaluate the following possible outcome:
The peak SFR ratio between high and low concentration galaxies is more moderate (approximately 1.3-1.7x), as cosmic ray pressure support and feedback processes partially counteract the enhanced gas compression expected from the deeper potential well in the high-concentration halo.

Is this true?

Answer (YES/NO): NO